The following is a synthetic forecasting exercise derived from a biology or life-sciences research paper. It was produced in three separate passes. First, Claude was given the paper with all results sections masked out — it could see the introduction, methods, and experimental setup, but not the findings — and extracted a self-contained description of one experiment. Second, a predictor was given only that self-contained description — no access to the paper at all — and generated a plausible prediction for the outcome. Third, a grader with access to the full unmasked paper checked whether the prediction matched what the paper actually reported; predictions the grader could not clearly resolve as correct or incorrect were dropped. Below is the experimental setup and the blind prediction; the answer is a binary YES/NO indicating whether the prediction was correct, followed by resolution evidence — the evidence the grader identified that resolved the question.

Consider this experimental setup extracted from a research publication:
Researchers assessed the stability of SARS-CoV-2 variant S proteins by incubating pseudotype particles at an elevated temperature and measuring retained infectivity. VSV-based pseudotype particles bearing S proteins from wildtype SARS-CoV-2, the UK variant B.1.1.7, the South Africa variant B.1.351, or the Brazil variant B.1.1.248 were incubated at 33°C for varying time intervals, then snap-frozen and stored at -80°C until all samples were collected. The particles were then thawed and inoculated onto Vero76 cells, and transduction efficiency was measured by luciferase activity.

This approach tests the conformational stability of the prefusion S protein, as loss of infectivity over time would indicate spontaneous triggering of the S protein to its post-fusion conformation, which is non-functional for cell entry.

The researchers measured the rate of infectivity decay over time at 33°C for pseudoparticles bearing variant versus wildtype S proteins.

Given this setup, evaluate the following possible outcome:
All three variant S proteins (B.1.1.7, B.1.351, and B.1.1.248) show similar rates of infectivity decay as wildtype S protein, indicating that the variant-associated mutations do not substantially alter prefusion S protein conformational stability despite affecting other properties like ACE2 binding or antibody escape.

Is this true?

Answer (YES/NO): YES